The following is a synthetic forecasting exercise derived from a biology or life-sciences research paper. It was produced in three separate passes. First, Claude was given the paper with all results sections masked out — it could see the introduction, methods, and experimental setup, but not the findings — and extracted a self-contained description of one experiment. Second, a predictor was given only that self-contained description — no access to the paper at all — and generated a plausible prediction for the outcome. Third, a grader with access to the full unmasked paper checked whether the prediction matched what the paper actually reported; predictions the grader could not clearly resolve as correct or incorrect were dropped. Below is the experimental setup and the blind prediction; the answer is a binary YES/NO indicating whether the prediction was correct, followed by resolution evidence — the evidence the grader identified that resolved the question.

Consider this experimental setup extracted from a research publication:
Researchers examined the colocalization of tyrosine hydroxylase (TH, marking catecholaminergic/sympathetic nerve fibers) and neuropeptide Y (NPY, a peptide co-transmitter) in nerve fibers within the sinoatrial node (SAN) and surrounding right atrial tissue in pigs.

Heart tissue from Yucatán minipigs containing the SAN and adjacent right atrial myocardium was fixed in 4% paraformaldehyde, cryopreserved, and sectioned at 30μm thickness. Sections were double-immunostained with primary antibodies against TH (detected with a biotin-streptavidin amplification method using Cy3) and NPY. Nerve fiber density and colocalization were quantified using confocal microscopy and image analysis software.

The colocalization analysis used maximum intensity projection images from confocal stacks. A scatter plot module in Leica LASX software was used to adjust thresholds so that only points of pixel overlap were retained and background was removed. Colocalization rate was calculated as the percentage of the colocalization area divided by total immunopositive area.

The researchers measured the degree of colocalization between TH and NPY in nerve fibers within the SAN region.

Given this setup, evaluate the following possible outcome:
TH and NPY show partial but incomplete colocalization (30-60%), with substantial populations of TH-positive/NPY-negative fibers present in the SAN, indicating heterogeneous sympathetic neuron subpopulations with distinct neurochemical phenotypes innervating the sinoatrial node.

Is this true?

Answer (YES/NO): NO